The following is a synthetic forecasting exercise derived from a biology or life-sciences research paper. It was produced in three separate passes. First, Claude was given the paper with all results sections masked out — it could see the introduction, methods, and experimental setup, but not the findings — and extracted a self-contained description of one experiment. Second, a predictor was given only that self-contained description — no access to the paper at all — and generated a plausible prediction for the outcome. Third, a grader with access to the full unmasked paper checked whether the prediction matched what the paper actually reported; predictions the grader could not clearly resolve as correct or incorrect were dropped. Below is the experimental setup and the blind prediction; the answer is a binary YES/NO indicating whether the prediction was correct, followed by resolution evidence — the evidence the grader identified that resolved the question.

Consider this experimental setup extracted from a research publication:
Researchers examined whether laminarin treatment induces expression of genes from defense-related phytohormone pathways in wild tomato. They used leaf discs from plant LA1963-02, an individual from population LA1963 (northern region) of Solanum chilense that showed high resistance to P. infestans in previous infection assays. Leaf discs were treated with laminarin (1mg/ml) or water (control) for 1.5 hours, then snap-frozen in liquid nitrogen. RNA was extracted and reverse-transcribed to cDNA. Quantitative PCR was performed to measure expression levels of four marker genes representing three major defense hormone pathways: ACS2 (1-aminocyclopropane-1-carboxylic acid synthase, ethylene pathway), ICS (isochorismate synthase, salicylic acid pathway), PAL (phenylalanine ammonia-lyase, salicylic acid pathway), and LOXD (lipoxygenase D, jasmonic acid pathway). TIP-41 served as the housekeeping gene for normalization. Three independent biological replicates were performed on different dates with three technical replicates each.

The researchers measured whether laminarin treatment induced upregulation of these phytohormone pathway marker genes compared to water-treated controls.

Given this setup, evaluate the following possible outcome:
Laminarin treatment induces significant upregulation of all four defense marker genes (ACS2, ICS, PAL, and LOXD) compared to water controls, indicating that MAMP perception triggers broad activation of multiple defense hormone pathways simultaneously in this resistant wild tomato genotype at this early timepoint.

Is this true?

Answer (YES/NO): NO